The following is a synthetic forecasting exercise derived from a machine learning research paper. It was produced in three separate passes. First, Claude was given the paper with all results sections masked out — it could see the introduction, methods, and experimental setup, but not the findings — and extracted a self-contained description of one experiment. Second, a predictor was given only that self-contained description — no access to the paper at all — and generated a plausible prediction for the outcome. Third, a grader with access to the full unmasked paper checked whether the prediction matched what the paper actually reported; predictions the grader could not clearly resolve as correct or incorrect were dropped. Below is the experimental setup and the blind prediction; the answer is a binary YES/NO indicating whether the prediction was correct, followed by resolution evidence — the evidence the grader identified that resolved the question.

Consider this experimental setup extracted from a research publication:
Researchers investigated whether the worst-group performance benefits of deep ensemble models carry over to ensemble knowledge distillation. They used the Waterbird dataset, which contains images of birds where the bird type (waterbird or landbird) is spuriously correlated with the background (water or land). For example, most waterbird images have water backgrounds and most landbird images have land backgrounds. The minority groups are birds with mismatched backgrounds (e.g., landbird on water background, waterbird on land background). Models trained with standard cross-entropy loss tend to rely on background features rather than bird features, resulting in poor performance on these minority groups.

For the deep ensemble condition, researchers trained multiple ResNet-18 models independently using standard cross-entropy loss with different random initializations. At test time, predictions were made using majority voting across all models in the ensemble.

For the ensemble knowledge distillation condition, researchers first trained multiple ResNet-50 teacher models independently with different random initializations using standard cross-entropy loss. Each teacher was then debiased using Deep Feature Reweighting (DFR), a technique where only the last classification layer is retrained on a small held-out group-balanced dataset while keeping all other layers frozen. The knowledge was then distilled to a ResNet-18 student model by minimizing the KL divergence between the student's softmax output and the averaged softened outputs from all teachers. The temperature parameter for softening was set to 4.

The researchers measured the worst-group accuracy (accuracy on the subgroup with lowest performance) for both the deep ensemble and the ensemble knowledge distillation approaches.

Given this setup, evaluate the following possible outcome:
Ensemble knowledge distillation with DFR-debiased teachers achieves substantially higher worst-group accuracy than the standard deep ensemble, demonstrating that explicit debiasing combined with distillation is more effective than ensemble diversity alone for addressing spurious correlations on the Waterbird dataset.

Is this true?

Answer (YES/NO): YES